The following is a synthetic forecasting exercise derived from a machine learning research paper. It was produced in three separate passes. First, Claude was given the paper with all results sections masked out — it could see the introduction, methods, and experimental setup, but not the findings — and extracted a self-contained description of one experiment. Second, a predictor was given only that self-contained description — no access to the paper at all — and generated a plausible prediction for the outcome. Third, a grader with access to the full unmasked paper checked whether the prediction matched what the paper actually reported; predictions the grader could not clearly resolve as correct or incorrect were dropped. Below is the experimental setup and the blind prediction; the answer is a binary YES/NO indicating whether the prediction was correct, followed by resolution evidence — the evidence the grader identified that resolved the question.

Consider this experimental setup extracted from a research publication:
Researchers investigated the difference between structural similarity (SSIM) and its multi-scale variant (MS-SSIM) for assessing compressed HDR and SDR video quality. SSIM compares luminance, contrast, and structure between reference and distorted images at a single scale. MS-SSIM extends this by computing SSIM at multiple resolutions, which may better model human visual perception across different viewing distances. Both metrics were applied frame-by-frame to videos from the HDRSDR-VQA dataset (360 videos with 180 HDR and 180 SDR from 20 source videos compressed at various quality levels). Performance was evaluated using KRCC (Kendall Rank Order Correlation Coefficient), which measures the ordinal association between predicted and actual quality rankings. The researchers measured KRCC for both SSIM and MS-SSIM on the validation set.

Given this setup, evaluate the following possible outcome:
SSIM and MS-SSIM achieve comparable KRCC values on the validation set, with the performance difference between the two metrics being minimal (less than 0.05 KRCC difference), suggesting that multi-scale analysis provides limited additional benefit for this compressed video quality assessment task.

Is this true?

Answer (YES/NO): NO